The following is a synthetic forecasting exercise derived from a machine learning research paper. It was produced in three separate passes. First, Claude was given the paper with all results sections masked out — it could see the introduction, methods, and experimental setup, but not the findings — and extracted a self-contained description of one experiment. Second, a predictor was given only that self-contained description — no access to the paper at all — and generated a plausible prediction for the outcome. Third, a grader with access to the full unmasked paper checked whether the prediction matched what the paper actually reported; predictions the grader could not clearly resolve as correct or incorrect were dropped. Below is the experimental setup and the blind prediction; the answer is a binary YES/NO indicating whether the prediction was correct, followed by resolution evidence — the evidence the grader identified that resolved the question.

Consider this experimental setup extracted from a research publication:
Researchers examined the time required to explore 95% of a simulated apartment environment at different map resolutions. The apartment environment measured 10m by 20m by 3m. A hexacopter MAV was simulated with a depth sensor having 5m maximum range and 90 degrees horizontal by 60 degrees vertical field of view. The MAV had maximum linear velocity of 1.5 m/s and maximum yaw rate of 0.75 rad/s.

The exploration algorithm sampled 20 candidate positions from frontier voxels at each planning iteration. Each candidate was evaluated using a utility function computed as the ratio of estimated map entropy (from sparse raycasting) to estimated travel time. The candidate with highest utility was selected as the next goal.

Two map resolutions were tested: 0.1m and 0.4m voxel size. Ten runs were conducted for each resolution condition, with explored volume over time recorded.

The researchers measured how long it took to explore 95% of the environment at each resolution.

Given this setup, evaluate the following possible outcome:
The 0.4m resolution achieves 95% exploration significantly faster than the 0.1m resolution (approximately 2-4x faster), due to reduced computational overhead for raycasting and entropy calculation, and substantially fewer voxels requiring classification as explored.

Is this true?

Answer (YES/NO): NO